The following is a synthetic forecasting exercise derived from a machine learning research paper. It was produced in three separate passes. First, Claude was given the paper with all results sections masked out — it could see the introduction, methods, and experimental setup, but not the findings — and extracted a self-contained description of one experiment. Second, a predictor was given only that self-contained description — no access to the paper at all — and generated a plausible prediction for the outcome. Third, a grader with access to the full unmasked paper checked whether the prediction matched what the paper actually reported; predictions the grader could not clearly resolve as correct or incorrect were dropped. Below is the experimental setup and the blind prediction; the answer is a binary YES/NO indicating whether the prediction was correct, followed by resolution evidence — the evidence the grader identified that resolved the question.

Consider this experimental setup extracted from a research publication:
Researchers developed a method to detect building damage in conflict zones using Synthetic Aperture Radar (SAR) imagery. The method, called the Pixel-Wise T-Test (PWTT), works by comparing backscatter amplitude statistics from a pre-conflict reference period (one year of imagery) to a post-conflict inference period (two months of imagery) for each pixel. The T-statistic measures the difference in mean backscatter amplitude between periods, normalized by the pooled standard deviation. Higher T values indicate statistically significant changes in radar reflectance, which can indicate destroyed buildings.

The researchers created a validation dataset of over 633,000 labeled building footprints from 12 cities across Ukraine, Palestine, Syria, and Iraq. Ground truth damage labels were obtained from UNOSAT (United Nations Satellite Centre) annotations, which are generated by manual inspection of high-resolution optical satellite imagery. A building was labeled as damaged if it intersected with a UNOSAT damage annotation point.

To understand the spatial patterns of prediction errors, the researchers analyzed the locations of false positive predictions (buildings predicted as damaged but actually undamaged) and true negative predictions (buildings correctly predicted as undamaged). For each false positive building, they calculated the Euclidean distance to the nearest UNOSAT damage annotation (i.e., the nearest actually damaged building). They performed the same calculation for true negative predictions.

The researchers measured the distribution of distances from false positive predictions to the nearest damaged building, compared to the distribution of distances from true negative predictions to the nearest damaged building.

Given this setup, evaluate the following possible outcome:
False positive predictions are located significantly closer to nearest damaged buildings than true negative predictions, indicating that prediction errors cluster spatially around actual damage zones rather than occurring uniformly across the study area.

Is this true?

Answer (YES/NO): YES